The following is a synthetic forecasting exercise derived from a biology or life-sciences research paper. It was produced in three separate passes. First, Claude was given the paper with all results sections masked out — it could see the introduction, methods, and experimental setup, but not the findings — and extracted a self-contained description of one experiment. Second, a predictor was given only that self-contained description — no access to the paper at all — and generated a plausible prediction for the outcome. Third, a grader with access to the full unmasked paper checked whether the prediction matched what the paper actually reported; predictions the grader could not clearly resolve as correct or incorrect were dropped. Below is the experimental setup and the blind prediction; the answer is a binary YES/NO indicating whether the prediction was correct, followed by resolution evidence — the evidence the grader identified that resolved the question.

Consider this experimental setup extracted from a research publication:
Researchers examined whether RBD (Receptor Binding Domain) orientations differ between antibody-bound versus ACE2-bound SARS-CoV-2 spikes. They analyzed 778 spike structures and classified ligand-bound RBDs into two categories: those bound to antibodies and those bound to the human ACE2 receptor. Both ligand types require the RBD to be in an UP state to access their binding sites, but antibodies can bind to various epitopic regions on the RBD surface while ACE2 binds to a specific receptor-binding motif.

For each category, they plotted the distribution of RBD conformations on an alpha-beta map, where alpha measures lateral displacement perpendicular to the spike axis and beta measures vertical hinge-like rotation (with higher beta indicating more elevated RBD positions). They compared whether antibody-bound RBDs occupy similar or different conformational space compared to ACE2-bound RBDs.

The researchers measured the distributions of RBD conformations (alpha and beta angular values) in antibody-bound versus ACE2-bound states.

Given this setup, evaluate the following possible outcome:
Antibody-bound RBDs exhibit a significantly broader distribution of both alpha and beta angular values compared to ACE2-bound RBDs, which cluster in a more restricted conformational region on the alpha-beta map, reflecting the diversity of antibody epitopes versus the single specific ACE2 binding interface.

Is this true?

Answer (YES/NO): NO